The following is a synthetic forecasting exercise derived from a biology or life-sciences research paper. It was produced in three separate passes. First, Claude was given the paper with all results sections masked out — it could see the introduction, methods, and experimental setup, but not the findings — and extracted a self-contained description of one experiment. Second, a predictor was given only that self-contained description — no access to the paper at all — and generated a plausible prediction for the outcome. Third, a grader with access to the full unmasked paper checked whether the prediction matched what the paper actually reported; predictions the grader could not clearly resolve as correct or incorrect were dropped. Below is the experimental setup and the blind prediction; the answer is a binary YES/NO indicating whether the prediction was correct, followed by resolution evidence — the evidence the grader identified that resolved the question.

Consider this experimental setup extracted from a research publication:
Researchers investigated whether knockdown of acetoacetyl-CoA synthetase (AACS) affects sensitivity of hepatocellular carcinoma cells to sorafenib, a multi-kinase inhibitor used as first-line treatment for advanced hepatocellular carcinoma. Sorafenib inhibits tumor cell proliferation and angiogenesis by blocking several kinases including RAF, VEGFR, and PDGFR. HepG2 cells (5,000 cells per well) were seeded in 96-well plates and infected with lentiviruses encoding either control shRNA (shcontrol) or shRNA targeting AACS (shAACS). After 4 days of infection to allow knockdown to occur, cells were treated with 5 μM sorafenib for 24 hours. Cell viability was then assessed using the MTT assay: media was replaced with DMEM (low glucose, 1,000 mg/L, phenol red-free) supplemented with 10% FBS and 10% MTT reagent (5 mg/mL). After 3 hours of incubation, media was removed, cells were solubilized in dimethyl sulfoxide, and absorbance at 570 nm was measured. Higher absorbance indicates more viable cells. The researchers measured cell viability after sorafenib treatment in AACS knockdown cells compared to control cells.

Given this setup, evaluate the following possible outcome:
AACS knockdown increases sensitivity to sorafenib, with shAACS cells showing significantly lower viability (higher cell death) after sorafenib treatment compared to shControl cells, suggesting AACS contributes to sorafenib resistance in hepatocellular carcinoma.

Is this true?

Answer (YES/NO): YES